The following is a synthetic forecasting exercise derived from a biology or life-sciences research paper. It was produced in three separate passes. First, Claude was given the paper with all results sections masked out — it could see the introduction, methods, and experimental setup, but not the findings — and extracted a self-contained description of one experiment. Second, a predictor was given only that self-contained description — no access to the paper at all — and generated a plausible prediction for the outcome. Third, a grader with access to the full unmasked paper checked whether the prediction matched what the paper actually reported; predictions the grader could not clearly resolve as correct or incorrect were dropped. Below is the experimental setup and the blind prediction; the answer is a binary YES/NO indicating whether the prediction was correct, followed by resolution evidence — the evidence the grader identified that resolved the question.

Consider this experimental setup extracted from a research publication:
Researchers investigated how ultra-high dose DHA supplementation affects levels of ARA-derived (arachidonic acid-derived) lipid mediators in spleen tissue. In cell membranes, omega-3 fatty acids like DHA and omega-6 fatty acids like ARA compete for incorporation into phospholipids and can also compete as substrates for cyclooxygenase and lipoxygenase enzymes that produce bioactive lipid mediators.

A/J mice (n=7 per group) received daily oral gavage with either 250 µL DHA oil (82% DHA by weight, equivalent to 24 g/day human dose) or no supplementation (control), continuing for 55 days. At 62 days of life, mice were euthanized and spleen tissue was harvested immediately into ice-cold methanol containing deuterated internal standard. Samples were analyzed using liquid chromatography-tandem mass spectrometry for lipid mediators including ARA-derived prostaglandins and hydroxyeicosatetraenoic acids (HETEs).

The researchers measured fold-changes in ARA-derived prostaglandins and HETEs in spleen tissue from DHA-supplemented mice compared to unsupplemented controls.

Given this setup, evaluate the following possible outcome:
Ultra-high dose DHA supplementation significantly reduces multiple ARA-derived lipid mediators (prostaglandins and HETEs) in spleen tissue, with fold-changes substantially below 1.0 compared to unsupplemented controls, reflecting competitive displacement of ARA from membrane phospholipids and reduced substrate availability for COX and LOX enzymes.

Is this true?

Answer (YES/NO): NO